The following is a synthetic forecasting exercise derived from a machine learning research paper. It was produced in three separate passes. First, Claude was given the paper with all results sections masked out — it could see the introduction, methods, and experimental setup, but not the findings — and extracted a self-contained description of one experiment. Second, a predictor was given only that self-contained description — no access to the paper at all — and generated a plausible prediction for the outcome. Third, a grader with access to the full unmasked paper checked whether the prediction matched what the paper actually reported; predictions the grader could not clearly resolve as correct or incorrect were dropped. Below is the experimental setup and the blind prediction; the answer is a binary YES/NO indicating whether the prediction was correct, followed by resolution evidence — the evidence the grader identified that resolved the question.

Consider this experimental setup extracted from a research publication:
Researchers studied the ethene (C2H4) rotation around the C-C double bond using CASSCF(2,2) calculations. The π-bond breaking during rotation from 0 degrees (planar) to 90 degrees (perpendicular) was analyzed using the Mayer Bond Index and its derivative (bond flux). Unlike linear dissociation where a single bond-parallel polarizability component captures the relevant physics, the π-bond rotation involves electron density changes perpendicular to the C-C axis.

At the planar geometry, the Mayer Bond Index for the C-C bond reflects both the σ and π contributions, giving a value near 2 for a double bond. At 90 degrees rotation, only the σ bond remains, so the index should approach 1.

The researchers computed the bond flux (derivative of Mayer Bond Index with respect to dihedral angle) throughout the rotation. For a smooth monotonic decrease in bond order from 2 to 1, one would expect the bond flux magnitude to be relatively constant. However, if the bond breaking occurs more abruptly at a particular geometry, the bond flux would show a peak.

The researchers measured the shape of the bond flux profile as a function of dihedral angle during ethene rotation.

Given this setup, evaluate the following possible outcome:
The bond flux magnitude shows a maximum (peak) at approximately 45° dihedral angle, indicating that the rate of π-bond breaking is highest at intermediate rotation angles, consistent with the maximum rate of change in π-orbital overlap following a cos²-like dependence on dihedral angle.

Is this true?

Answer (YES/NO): NO